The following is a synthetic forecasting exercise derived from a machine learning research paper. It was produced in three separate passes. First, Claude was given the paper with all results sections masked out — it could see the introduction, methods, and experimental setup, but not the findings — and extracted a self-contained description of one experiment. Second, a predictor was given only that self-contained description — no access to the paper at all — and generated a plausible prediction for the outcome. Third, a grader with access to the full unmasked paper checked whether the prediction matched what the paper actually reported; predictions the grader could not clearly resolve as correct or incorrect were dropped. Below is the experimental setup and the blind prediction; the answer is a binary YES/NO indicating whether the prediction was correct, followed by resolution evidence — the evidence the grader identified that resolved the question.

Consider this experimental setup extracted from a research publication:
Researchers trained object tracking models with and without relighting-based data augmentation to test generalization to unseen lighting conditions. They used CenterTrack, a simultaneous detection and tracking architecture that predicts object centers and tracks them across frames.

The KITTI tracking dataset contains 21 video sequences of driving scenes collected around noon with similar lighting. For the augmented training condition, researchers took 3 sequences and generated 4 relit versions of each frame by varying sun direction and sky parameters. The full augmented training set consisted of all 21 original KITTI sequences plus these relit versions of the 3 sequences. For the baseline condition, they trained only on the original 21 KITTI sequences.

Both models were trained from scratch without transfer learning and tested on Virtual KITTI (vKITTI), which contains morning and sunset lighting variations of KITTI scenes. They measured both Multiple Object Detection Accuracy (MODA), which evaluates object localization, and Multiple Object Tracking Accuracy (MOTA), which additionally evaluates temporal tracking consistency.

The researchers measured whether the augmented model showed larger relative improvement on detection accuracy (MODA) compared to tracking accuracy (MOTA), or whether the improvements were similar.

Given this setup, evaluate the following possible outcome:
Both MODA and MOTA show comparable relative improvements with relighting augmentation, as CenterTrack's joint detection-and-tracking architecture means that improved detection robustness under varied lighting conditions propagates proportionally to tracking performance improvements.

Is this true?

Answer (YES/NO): YES